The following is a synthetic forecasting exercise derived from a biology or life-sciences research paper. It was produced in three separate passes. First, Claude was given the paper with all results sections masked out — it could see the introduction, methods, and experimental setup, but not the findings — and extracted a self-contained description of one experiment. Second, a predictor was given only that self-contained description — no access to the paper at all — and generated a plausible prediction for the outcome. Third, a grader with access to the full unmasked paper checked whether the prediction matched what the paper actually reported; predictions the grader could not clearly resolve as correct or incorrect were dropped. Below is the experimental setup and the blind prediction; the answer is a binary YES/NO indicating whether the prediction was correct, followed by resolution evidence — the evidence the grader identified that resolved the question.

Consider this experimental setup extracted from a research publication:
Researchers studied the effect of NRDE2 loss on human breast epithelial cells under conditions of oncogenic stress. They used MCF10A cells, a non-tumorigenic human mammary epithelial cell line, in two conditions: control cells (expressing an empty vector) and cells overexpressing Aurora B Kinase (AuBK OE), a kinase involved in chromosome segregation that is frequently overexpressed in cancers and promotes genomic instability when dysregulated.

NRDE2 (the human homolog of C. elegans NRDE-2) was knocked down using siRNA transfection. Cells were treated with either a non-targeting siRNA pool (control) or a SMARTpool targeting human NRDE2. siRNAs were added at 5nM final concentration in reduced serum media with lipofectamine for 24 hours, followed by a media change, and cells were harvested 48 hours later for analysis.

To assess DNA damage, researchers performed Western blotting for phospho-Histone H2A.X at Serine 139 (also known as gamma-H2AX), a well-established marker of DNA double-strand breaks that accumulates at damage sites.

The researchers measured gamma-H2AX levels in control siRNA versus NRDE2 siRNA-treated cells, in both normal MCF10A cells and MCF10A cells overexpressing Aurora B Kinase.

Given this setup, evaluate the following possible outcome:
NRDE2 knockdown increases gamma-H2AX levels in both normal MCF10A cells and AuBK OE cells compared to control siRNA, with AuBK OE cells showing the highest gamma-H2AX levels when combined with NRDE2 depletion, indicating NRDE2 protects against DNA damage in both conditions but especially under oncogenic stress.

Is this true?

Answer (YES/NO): NO